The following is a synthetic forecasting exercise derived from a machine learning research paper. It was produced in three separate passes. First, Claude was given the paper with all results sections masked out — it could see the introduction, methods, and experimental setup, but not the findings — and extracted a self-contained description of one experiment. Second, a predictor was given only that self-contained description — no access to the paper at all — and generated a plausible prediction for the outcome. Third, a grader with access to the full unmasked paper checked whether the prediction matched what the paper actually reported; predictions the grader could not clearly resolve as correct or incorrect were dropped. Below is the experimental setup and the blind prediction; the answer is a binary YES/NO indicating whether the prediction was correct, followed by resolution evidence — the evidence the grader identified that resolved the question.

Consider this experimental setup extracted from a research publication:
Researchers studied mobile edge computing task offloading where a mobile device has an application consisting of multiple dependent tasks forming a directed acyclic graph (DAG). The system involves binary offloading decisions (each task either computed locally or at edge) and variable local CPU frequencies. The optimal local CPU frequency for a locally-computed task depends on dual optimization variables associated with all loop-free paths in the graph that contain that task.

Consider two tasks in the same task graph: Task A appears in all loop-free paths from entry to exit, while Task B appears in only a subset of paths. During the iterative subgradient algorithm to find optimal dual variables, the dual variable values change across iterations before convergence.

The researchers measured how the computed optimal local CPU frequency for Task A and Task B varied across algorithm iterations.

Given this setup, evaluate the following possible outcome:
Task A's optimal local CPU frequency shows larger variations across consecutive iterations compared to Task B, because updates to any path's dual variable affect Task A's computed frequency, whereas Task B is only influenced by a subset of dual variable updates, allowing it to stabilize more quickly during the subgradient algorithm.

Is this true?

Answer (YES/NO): NO